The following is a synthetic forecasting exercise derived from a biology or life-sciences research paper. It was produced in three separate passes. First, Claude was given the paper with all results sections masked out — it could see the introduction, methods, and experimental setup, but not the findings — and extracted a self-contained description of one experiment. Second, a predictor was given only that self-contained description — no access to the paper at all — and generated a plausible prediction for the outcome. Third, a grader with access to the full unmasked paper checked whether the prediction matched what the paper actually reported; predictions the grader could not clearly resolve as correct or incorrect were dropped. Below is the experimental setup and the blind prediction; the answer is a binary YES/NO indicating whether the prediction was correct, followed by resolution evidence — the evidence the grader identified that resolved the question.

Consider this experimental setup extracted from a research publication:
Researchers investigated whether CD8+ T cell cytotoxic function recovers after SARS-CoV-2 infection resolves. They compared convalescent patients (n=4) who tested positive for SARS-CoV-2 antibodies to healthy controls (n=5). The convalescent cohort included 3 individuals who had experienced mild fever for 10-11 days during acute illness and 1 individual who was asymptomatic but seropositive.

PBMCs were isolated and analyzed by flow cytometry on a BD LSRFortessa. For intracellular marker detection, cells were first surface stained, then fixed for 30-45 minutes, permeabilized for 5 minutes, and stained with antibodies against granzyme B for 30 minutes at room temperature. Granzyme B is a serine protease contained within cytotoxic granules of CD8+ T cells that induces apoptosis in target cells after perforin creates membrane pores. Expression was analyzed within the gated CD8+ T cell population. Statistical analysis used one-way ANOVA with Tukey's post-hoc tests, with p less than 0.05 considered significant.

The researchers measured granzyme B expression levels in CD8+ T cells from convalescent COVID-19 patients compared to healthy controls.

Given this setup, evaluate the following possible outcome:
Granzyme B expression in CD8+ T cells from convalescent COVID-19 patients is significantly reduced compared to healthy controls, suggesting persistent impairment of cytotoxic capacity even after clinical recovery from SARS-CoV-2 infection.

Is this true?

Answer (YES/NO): NO